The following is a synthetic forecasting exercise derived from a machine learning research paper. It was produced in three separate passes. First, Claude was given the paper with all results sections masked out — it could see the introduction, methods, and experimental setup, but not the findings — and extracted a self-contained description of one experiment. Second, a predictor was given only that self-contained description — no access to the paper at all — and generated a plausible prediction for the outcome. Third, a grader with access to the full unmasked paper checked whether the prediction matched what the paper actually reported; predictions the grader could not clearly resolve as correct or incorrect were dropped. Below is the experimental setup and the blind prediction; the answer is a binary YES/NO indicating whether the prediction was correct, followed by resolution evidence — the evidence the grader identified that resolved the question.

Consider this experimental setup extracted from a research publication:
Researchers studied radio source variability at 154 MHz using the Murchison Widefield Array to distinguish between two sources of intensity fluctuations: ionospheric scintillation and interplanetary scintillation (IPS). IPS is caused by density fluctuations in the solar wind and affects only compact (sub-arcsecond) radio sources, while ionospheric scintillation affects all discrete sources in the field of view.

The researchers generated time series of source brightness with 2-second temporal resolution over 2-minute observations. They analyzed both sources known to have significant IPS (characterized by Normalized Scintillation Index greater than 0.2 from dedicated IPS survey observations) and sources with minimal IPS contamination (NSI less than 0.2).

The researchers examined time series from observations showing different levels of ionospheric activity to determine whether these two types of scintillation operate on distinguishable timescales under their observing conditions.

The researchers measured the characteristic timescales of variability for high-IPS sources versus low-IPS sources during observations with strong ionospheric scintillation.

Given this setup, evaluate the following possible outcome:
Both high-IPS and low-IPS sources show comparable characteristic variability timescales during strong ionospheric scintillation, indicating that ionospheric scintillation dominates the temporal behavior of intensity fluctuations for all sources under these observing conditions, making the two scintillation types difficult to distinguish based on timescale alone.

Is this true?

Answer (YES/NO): NO